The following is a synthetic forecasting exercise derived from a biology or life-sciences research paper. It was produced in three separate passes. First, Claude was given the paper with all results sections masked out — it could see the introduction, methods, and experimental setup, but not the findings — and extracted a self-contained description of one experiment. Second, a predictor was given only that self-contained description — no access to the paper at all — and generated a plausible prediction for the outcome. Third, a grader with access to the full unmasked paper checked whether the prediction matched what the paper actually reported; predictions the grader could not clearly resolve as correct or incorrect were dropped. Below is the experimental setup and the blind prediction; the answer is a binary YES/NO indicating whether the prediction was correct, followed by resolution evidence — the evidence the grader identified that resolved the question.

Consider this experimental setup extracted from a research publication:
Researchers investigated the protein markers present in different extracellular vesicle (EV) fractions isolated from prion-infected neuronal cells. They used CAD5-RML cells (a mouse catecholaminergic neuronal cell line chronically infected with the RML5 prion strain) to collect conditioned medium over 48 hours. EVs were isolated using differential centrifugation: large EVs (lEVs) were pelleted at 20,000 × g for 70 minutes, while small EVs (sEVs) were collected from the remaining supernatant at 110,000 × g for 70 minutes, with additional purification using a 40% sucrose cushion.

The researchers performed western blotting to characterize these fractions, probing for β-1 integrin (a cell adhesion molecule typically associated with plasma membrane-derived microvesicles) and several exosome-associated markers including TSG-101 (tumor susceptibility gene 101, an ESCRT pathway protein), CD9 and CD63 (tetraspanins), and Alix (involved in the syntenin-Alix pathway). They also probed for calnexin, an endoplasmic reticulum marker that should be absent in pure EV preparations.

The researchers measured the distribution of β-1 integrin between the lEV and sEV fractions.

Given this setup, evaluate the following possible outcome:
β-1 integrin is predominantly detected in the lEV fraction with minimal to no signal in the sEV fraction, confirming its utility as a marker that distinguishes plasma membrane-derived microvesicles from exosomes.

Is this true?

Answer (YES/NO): YES